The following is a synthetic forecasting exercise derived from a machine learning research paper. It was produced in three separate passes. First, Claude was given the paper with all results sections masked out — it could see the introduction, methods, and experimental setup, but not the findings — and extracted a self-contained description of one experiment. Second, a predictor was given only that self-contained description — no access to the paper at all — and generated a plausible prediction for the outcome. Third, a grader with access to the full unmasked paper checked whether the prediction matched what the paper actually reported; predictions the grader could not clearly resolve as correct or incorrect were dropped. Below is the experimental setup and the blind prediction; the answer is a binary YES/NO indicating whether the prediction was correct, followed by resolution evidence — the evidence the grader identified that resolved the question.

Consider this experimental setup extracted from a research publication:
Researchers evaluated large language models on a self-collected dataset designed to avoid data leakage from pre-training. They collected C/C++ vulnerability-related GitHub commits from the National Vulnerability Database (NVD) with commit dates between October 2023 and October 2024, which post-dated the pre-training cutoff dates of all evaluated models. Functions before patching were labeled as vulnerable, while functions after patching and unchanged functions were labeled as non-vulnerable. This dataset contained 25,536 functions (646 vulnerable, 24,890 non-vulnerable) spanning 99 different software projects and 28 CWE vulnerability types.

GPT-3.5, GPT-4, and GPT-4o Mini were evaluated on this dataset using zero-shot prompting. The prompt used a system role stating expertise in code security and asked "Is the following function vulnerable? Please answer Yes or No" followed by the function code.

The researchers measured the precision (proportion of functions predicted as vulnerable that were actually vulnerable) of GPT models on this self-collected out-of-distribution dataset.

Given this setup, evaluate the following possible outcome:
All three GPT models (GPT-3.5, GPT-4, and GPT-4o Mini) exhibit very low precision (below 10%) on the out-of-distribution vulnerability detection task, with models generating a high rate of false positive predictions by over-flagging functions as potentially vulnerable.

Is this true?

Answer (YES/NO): YES